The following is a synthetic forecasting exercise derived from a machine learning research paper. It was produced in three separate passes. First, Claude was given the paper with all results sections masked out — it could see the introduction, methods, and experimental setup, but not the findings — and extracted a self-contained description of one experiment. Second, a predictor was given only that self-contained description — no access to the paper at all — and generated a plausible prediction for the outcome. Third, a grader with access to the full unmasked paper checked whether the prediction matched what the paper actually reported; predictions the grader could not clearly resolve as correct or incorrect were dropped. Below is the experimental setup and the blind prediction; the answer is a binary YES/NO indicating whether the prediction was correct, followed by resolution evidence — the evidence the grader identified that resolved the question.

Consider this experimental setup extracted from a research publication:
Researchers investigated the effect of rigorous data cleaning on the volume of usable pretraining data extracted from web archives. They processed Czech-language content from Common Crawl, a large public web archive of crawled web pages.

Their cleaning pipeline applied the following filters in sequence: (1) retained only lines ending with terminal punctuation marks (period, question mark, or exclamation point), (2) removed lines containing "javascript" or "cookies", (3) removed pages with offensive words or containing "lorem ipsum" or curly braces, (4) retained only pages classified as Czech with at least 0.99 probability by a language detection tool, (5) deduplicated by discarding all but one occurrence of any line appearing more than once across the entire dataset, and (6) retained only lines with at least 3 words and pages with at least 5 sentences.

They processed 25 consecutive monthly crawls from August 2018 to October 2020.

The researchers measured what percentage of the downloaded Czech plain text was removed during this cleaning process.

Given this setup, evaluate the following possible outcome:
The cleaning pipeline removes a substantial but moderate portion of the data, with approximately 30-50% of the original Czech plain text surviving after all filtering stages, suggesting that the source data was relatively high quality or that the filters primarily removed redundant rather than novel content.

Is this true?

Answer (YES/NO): NO